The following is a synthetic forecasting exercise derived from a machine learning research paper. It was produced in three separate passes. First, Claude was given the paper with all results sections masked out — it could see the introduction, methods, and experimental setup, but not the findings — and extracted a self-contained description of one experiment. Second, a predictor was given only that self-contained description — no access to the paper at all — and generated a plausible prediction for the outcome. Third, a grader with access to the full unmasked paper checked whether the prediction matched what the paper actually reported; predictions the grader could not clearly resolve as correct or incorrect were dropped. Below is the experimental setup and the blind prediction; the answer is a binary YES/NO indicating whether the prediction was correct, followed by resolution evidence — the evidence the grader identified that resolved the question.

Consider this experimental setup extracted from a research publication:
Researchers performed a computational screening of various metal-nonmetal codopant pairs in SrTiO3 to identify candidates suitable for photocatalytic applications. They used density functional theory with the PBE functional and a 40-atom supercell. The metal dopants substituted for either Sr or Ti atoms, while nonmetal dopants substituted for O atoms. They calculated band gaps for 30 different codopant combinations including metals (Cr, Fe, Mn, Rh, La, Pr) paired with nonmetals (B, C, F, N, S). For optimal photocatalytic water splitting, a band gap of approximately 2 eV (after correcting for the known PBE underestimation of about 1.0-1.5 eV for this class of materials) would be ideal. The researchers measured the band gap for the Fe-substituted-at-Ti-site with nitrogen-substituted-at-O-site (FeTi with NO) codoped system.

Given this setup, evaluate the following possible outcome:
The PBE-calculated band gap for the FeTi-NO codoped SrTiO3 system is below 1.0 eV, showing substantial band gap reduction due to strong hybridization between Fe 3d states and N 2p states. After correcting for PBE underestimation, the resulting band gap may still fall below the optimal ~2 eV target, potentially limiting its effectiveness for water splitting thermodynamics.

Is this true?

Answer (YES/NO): NO